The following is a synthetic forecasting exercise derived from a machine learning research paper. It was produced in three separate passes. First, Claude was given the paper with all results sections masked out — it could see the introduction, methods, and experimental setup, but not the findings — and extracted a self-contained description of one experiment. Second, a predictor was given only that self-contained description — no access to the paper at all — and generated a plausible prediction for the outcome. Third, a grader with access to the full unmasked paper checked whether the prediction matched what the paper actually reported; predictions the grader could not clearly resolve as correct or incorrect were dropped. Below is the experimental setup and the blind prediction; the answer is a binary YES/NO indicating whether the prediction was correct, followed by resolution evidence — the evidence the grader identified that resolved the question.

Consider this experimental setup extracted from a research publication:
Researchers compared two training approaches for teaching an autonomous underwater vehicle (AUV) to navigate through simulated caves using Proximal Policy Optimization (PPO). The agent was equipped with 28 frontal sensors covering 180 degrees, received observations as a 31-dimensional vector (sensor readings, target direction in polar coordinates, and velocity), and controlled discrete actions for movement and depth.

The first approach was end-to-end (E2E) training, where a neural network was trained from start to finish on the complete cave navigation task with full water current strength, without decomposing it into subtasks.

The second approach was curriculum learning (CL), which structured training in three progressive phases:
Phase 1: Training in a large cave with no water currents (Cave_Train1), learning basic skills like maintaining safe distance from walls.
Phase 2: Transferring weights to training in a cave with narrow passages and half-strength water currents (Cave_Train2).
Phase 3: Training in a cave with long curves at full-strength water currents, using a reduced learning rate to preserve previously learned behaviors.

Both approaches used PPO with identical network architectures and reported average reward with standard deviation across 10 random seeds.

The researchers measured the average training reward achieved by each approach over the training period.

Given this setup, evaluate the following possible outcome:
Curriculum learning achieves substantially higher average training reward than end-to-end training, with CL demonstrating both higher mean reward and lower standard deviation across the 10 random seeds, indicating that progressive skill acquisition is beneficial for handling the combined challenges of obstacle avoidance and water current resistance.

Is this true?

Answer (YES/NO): NO